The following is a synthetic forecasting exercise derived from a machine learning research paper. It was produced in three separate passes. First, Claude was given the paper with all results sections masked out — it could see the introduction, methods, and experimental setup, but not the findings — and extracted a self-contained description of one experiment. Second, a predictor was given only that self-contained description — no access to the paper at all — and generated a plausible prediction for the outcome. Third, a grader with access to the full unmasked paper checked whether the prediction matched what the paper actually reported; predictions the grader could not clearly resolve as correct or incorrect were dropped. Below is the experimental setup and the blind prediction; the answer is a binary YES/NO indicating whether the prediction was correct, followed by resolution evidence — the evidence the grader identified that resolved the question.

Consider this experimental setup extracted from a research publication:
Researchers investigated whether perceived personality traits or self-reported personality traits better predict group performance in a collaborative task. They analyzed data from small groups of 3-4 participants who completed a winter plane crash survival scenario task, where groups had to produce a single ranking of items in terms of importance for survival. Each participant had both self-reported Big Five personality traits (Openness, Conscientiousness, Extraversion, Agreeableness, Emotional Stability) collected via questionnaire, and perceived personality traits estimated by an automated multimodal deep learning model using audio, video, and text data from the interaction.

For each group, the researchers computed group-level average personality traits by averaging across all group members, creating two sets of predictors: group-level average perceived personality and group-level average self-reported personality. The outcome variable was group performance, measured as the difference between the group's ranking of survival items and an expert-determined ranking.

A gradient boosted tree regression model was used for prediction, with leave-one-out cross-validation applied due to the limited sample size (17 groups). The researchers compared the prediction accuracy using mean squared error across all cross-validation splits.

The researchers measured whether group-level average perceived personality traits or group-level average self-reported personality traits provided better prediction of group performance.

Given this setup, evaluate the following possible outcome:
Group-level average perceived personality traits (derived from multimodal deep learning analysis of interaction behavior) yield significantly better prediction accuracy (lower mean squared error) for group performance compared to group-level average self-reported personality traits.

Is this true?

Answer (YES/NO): YES